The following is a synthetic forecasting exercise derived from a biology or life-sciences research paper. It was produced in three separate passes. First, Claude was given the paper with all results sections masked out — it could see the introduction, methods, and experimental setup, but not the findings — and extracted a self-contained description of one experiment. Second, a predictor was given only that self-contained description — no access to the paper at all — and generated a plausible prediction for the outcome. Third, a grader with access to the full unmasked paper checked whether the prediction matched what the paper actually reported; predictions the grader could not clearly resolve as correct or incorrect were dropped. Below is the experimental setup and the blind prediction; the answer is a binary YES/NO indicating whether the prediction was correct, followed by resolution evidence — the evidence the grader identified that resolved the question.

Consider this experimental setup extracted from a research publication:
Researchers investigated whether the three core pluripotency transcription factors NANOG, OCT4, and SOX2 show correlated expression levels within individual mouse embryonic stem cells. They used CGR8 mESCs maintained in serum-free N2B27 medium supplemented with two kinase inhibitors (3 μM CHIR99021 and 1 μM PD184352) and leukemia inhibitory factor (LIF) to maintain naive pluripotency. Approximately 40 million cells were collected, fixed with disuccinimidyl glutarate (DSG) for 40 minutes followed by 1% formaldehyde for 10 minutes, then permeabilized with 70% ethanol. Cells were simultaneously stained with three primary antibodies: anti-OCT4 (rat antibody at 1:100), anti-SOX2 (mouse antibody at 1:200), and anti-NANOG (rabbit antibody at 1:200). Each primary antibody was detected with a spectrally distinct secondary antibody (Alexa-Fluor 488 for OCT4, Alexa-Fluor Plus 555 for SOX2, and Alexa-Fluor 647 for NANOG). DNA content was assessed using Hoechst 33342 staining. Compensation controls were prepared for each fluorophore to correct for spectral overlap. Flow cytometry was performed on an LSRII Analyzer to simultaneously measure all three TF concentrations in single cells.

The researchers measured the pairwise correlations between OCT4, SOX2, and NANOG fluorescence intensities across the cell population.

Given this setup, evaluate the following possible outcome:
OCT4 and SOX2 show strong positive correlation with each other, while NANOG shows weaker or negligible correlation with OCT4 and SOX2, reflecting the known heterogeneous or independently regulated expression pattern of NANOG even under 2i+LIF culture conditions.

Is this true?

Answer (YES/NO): NO